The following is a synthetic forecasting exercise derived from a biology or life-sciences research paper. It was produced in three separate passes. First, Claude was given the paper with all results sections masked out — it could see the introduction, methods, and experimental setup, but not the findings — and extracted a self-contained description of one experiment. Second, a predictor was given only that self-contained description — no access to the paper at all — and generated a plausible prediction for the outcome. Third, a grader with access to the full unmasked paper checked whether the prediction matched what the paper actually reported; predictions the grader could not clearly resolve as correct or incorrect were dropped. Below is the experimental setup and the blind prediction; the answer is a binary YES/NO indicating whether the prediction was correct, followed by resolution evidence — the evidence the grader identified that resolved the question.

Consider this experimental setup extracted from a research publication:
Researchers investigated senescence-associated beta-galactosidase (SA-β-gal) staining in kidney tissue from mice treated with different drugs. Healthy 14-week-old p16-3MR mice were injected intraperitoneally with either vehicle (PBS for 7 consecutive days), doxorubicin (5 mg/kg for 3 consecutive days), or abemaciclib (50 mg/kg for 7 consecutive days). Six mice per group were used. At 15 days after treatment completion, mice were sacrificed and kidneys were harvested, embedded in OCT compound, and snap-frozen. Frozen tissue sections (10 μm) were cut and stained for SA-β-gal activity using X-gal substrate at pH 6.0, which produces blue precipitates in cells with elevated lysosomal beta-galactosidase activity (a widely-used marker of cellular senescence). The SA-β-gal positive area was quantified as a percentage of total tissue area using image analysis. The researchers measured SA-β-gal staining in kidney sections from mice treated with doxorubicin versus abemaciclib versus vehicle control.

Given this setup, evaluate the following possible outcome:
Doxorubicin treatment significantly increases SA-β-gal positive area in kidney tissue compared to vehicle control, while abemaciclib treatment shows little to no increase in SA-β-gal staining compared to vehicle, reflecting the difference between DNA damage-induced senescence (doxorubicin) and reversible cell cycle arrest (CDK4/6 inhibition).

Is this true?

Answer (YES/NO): NO